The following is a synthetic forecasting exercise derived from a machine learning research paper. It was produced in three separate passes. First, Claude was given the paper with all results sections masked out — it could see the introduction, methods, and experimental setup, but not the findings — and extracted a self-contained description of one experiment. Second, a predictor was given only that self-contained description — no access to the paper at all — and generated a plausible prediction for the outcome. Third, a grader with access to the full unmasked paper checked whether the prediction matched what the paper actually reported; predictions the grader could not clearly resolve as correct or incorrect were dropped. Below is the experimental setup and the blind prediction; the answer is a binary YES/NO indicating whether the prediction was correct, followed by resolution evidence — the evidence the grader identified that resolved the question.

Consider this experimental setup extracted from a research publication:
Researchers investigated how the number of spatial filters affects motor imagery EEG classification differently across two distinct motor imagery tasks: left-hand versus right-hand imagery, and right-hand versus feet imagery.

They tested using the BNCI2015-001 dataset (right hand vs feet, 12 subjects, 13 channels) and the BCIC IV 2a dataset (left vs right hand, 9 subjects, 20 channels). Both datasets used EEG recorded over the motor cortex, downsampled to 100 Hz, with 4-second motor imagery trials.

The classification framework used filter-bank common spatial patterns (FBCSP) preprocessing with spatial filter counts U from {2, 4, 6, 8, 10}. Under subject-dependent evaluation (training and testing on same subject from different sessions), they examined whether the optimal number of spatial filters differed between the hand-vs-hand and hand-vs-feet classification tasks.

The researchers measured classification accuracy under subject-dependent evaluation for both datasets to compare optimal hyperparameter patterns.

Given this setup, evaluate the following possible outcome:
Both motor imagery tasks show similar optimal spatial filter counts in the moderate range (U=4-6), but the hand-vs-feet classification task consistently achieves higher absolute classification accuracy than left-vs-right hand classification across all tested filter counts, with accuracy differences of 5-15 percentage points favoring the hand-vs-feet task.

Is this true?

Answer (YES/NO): NO